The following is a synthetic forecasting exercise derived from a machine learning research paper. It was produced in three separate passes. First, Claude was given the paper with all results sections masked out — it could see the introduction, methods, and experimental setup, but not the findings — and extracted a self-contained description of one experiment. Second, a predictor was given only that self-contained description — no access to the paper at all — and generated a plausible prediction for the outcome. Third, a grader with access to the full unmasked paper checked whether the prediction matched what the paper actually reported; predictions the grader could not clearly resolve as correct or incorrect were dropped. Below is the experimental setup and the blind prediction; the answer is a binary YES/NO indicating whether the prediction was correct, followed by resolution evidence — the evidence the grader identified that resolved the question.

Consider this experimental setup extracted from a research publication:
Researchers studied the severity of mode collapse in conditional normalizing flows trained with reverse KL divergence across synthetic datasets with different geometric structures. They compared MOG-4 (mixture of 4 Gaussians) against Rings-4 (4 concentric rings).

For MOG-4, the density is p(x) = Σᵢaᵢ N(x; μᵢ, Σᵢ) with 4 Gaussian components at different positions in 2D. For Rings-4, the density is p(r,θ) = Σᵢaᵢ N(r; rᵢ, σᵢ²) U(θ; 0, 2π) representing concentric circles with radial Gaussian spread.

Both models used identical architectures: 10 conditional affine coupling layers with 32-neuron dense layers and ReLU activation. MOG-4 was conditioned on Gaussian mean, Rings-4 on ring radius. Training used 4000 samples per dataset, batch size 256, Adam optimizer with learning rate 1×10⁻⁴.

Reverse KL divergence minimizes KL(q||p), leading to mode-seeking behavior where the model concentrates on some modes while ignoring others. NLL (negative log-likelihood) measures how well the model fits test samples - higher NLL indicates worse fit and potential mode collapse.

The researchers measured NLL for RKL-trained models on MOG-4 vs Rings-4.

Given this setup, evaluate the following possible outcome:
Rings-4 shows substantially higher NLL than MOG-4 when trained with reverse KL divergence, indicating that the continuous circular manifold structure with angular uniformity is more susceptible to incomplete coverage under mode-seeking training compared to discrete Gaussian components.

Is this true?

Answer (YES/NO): YES